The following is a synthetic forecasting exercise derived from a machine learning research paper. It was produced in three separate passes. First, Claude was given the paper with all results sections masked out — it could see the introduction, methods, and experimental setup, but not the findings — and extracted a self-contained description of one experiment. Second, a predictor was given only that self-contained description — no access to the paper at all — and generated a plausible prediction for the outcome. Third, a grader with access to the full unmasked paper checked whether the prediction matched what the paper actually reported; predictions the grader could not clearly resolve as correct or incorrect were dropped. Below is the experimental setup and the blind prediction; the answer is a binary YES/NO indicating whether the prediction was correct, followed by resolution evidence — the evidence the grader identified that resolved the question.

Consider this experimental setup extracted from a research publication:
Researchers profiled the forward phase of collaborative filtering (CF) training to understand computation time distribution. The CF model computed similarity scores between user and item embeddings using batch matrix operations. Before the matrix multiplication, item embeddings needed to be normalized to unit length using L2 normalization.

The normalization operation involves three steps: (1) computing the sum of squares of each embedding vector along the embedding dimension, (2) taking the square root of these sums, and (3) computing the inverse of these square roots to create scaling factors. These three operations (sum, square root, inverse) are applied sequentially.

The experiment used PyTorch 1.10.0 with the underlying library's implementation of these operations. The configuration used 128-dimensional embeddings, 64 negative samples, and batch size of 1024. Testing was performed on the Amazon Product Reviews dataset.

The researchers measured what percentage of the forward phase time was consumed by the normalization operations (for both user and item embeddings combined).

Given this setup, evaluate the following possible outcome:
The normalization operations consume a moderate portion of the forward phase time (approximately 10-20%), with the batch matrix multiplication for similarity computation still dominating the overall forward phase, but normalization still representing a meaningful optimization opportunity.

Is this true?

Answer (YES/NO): NO